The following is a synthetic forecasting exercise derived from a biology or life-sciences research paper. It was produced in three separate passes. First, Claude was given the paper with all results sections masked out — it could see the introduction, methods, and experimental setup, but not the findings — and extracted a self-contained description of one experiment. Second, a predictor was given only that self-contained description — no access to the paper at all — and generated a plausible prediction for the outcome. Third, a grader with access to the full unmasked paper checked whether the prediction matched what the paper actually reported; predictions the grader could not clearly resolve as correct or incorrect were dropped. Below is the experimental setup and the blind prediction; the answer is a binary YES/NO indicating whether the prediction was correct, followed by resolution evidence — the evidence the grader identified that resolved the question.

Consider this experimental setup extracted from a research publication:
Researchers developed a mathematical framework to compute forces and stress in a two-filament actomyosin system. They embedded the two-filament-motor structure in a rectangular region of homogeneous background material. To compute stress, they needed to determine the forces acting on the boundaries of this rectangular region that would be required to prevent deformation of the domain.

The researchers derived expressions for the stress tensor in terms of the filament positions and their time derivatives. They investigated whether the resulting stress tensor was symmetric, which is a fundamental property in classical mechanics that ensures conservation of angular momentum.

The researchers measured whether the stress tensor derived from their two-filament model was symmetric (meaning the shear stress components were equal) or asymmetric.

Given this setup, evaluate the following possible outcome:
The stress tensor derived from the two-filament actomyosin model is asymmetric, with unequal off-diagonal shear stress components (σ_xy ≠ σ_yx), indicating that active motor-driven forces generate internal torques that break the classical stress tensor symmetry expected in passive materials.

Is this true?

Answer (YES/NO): NO